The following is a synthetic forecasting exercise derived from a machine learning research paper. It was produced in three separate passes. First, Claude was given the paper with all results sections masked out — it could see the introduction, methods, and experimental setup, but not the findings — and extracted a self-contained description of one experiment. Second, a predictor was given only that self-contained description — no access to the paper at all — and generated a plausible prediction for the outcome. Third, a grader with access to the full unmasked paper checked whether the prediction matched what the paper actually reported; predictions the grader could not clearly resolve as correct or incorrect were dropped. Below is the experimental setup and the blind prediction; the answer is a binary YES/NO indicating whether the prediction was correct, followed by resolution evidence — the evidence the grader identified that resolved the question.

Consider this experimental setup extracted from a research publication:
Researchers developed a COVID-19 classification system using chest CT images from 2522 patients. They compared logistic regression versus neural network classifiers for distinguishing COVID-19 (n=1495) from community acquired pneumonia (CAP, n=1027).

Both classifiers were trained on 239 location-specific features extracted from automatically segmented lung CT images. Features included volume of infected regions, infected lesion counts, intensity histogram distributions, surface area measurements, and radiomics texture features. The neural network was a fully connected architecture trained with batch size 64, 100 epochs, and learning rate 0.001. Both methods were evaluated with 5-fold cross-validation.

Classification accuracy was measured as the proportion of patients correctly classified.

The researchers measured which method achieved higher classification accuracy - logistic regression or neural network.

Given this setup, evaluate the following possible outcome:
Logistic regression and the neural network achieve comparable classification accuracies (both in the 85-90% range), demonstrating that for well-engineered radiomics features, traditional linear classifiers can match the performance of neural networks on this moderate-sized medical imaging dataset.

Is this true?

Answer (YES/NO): YES